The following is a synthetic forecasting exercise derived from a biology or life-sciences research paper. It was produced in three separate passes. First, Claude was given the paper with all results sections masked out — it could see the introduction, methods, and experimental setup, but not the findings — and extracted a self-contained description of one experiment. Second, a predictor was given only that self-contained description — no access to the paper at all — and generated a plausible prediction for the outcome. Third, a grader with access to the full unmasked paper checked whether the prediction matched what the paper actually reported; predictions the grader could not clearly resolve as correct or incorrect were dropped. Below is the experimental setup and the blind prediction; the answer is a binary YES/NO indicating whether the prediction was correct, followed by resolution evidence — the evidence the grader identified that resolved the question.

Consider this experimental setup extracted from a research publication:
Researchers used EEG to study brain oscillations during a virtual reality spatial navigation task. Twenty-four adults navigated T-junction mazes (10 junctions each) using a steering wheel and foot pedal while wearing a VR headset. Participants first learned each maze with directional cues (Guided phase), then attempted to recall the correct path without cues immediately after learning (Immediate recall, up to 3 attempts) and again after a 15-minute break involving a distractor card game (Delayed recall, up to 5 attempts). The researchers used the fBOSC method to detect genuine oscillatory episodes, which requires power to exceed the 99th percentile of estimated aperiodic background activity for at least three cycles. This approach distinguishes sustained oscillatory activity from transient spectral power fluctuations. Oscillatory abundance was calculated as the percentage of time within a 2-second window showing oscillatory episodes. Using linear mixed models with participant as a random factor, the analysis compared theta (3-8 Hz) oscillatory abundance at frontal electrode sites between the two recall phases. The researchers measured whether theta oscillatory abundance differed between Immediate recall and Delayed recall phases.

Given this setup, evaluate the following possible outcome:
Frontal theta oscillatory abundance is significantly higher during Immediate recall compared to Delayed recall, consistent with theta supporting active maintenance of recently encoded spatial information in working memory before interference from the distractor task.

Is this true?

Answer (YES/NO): NO